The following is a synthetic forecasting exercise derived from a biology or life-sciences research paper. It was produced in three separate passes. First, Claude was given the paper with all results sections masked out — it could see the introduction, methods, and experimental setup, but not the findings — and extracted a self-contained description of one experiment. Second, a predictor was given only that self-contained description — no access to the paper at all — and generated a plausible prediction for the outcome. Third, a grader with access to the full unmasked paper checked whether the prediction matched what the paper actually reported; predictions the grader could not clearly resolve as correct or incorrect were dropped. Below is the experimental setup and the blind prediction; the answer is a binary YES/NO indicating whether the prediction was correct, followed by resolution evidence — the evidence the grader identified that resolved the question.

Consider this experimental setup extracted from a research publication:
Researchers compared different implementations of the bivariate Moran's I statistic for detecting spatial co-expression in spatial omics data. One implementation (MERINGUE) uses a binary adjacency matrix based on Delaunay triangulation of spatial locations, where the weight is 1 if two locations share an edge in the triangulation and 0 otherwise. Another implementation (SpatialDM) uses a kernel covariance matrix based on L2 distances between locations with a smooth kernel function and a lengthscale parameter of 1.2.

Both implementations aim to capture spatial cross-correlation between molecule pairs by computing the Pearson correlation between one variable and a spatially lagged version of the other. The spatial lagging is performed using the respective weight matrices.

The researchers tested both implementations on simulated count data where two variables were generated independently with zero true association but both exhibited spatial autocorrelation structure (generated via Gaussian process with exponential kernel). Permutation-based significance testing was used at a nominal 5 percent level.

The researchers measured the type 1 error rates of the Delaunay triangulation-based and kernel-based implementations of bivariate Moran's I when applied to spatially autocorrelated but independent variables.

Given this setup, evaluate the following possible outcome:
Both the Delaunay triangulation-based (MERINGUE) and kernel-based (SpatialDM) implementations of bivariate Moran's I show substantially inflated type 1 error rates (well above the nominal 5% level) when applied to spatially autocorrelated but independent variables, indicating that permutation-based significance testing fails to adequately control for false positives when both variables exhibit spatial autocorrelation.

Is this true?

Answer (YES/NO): YES